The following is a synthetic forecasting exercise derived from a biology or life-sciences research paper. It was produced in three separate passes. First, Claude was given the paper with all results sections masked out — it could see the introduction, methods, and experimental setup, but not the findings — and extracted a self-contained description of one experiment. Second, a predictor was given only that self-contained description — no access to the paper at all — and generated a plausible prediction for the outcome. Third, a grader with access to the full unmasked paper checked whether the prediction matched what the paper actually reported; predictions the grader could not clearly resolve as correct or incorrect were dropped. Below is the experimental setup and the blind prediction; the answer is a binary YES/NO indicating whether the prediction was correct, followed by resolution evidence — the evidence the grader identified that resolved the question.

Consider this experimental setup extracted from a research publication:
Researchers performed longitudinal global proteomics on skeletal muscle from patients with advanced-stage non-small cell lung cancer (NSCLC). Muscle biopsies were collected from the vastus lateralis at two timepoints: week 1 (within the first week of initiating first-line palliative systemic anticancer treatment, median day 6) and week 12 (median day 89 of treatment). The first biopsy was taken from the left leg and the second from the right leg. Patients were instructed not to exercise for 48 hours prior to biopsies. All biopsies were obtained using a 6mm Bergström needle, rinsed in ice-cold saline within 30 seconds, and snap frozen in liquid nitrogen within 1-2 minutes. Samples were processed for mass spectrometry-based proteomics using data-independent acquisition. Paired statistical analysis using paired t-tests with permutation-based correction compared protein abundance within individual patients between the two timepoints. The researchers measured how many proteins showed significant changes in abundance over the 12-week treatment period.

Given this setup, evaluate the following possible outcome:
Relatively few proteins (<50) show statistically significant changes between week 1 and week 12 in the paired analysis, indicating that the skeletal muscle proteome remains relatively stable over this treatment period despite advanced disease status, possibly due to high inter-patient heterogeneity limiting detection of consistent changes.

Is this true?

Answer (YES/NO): NO